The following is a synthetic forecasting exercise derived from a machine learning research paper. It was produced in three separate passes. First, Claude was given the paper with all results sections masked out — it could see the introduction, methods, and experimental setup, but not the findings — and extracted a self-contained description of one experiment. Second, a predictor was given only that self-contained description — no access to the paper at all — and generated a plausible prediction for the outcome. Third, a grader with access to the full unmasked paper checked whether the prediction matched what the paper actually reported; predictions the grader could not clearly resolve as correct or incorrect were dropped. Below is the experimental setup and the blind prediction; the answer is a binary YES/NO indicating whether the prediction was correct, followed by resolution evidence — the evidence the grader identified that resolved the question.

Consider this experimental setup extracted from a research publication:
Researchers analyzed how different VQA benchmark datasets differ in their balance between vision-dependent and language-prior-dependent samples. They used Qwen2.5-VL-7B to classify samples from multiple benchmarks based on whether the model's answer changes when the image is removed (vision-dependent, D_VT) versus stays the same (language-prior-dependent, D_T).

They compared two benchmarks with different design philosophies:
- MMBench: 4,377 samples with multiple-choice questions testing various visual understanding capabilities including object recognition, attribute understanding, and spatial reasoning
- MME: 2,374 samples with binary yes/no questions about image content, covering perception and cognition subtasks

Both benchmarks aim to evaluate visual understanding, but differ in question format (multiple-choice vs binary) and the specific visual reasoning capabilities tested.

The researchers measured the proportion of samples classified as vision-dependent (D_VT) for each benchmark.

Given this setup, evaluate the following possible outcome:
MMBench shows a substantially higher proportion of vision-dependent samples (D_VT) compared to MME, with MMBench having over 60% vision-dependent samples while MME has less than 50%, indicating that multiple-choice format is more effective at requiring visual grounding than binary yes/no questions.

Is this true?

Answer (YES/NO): YES